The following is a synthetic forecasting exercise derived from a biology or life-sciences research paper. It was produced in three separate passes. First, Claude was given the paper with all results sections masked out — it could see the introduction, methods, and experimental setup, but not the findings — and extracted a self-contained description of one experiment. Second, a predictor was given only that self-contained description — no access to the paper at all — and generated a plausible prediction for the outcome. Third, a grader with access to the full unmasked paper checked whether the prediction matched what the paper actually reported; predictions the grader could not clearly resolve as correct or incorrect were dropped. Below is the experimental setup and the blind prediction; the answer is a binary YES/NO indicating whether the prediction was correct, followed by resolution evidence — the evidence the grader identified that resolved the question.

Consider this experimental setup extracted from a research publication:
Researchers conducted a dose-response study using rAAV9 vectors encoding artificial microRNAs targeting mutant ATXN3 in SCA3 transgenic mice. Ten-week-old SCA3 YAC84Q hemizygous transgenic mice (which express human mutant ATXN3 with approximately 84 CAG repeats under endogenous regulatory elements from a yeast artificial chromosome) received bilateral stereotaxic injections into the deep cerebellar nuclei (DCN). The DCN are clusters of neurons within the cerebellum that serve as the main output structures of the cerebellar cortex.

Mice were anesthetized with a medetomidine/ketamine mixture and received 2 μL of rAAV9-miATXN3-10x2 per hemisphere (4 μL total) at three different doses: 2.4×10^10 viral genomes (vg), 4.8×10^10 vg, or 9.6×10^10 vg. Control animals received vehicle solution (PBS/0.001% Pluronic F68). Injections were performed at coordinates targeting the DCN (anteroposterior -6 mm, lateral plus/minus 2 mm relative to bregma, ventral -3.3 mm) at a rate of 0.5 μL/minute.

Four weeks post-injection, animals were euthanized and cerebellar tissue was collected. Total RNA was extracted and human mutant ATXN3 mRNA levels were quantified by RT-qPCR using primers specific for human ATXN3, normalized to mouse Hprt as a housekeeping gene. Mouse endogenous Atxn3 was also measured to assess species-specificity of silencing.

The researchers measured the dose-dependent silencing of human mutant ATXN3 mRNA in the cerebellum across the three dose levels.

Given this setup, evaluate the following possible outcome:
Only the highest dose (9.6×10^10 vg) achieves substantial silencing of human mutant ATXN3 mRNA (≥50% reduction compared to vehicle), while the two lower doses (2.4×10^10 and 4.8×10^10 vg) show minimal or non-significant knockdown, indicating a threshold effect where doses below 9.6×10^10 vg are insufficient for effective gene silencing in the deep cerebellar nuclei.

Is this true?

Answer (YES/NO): NO